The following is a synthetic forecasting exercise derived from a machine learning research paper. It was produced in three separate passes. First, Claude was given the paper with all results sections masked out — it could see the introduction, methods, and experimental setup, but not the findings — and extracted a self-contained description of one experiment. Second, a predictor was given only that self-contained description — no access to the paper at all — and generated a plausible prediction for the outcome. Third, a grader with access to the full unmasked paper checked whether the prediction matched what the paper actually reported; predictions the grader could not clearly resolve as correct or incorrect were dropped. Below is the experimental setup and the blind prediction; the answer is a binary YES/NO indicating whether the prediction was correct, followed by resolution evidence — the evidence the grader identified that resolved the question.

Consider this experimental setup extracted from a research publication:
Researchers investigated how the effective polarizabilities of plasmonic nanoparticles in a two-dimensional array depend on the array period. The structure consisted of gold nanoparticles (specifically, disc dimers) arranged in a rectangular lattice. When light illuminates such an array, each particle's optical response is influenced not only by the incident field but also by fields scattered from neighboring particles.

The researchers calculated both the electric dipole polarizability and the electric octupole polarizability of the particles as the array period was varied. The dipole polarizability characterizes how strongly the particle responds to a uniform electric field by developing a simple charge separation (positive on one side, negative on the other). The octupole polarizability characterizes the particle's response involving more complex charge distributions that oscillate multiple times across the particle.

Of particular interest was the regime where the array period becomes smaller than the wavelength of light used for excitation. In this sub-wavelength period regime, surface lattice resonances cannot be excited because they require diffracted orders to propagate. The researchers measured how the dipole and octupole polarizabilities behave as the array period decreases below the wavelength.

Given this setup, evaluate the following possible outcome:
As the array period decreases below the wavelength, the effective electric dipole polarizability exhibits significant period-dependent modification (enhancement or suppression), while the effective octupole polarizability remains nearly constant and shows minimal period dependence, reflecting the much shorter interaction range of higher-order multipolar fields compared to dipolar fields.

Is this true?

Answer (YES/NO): NO